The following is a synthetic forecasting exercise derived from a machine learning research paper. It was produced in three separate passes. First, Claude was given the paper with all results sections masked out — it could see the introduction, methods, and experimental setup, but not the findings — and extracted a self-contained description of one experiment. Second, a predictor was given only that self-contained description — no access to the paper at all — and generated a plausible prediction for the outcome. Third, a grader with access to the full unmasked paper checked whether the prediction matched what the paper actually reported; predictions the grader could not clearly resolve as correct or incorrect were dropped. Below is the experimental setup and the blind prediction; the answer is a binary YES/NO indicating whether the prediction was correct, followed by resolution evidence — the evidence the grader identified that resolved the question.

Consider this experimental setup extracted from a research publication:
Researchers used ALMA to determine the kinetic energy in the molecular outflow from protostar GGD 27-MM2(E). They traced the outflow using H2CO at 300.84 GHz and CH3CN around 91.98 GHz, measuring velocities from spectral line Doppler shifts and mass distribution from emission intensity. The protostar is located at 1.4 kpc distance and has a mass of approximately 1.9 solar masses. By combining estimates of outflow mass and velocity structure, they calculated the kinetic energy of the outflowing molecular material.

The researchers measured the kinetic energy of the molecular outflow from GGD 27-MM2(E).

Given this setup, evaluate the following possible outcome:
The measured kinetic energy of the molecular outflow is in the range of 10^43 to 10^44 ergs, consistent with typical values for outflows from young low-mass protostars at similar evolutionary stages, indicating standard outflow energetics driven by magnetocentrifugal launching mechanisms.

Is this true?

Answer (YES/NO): NO